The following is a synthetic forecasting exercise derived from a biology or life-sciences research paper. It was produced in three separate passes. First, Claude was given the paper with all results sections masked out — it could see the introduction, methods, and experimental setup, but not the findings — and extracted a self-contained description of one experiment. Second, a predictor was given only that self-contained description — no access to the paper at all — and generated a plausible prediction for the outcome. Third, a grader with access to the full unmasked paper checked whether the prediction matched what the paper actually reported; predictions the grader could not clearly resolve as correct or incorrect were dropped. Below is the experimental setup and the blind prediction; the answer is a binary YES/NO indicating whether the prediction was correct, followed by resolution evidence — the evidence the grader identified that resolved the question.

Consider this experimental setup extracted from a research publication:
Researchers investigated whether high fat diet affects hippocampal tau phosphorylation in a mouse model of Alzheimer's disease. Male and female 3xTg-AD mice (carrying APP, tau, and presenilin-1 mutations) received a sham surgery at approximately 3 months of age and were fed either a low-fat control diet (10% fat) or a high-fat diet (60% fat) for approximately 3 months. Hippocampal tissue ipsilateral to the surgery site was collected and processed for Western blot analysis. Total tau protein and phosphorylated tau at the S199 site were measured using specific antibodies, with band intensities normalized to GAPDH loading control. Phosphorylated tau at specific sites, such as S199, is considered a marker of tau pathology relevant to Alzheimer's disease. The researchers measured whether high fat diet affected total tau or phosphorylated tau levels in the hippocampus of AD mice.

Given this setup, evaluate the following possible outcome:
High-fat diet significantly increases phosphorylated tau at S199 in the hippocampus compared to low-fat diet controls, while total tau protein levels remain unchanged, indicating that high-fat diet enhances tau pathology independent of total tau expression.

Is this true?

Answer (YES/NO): NO